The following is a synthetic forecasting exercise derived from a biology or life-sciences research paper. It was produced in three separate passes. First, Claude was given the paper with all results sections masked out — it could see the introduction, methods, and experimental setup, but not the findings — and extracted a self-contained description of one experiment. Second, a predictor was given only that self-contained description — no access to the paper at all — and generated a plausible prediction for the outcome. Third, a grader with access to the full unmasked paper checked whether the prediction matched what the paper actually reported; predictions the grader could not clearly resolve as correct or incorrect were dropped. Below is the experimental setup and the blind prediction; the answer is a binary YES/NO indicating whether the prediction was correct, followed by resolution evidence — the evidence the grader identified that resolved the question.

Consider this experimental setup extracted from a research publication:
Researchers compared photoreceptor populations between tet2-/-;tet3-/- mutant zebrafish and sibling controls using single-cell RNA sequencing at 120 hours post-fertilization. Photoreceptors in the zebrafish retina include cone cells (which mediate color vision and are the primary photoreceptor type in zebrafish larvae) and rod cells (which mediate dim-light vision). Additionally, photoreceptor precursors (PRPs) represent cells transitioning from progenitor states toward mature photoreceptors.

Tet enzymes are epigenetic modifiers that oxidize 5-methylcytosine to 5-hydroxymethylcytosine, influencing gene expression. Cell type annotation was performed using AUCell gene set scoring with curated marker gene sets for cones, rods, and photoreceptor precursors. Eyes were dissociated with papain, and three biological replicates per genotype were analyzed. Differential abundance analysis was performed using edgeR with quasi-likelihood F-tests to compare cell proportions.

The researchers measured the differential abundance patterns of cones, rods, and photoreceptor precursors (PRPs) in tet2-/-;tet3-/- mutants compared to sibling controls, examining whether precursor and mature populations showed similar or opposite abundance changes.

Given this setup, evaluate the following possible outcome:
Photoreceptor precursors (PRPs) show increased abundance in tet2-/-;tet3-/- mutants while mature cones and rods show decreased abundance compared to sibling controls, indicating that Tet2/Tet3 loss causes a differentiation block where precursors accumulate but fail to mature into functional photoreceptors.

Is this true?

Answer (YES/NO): NO